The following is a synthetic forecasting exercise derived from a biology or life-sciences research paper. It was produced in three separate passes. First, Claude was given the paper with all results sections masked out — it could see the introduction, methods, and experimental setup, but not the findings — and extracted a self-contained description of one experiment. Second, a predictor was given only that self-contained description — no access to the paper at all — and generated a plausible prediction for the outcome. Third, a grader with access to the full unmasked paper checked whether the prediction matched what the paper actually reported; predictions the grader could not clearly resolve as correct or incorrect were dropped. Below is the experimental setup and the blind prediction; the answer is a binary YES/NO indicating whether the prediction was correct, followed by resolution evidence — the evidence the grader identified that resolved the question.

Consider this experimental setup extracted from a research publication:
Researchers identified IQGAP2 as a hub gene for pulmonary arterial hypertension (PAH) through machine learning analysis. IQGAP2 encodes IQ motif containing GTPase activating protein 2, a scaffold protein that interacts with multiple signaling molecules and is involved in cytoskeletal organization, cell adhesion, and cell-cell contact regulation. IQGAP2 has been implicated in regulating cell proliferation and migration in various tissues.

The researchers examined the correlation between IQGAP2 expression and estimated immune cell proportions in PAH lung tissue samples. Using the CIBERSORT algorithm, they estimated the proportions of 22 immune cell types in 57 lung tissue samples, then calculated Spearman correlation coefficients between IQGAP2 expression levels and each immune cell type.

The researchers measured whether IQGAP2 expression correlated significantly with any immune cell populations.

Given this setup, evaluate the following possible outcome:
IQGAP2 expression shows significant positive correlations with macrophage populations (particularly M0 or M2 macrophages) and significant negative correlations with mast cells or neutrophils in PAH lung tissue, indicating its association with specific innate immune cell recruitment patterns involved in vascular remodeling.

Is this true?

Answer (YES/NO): NO